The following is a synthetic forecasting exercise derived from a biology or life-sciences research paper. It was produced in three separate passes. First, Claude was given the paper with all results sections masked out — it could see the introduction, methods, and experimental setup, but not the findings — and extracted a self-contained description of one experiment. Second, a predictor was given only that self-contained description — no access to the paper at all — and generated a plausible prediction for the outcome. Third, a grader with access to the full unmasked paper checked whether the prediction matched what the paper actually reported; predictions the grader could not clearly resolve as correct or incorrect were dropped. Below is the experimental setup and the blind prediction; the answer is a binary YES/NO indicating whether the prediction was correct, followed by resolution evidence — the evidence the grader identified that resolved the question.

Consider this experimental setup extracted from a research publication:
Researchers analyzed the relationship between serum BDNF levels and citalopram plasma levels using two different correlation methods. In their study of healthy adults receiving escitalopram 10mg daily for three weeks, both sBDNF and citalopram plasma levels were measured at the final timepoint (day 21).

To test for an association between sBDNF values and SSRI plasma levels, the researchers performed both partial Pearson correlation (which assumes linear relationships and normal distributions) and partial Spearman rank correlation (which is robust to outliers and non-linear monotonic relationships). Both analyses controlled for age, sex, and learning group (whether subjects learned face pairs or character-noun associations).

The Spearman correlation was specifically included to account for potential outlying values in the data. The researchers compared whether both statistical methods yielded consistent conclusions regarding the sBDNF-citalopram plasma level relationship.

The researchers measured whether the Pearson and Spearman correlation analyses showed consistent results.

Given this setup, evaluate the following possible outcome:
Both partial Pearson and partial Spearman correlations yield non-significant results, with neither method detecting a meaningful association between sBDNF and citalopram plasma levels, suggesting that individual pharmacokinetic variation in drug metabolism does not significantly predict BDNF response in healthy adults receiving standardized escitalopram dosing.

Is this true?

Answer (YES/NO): NO